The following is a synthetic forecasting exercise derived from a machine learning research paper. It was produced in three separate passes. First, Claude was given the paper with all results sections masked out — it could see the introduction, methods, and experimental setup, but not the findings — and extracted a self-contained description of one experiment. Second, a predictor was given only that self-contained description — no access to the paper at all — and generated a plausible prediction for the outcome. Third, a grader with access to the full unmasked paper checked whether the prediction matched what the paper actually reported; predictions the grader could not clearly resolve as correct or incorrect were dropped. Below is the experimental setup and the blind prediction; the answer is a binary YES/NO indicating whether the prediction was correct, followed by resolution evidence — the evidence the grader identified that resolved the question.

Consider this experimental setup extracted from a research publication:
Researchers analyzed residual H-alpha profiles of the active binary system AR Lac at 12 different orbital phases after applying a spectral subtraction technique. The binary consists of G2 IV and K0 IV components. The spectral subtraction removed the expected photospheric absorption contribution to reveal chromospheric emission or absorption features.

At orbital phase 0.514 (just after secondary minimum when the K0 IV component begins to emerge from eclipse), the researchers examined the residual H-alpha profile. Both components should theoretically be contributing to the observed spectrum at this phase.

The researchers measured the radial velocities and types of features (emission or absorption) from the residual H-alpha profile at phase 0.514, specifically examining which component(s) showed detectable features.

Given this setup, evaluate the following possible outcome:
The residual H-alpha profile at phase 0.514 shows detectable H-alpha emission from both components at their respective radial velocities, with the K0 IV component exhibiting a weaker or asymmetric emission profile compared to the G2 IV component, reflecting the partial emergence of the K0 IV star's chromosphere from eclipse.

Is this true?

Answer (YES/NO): NO